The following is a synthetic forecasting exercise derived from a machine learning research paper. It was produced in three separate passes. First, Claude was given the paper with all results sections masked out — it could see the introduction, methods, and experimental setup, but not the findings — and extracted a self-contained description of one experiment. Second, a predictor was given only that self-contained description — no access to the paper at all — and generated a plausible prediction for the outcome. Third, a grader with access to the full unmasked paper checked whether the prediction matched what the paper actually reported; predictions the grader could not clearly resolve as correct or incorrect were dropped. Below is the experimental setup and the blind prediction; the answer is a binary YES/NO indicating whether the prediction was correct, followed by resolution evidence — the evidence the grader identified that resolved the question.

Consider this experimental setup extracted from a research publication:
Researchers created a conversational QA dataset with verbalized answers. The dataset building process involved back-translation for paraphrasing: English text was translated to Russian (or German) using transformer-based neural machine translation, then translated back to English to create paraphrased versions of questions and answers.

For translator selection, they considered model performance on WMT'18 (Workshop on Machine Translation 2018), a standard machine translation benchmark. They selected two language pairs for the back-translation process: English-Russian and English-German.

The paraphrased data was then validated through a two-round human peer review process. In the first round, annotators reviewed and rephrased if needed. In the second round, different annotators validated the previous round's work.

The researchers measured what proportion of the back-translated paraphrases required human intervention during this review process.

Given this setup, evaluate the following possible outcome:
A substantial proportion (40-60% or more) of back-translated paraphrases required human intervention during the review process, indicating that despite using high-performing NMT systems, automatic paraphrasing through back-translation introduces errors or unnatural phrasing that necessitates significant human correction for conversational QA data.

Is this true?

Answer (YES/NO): YES